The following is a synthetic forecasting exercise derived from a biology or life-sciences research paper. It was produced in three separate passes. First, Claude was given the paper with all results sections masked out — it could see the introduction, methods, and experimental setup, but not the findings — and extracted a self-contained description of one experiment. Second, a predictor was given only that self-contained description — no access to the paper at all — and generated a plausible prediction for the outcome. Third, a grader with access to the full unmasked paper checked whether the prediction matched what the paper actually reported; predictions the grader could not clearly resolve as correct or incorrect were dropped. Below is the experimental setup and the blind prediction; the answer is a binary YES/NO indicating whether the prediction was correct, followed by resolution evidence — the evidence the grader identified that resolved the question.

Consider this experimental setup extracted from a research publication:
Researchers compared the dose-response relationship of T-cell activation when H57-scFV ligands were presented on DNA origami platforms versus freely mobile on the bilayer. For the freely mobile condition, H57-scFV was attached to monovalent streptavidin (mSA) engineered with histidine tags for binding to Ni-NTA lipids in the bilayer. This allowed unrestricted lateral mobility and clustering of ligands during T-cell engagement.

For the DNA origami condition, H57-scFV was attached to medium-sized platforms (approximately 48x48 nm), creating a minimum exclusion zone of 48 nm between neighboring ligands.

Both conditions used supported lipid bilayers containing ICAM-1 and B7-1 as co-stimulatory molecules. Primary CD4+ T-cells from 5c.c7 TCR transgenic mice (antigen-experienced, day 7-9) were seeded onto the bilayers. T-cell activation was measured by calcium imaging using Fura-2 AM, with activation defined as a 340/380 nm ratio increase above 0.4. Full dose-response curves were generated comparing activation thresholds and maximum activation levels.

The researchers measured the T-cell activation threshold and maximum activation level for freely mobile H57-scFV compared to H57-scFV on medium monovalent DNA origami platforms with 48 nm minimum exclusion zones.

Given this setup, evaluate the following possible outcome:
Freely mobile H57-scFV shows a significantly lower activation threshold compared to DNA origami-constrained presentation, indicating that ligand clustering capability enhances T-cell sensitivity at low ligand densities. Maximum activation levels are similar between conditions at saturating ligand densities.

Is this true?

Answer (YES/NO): NO